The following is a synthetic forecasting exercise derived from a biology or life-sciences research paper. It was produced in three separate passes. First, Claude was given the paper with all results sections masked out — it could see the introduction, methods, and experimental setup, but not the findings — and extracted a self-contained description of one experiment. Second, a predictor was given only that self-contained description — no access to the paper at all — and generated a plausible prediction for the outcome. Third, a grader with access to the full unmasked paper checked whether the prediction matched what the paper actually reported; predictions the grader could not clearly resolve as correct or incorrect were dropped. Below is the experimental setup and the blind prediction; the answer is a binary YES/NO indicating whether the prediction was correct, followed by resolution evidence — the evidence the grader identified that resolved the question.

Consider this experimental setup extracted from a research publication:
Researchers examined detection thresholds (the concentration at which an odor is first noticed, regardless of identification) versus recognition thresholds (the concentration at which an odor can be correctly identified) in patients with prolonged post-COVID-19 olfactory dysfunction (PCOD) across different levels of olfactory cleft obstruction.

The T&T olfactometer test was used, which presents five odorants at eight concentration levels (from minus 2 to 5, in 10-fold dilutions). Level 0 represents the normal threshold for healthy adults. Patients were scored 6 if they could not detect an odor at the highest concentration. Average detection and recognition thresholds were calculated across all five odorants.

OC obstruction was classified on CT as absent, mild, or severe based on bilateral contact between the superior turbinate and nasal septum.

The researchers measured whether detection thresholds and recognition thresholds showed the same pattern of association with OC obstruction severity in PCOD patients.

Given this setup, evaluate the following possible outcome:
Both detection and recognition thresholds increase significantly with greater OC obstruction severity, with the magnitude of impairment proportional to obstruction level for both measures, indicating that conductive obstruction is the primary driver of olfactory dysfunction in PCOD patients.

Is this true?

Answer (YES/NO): NO